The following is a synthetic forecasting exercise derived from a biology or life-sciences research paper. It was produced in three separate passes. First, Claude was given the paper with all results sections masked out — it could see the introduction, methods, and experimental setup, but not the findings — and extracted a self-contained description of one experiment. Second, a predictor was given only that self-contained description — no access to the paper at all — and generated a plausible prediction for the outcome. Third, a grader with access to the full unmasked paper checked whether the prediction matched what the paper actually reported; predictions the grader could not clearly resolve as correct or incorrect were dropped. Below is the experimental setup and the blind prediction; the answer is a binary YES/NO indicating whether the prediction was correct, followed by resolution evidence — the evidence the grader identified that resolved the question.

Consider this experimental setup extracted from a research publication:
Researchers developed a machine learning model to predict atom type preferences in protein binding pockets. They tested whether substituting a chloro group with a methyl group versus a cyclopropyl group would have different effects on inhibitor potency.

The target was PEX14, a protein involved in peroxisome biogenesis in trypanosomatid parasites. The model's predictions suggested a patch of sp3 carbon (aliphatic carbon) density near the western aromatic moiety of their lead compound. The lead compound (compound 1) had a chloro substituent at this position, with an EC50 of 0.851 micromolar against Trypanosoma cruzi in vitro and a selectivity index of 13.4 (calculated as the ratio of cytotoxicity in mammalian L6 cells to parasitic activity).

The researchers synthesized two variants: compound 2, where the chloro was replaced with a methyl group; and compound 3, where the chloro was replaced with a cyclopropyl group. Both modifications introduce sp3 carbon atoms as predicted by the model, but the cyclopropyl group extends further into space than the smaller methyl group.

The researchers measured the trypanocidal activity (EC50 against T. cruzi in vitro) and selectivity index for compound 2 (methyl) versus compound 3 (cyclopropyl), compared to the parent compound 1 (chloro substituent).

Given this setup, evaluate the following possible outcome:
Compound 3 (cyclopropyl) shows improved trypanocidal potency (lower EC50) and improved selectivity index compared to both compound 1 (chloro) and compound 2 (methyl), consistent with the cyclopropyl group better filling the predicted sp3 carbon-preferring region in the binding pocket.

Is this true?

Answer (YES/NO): YES